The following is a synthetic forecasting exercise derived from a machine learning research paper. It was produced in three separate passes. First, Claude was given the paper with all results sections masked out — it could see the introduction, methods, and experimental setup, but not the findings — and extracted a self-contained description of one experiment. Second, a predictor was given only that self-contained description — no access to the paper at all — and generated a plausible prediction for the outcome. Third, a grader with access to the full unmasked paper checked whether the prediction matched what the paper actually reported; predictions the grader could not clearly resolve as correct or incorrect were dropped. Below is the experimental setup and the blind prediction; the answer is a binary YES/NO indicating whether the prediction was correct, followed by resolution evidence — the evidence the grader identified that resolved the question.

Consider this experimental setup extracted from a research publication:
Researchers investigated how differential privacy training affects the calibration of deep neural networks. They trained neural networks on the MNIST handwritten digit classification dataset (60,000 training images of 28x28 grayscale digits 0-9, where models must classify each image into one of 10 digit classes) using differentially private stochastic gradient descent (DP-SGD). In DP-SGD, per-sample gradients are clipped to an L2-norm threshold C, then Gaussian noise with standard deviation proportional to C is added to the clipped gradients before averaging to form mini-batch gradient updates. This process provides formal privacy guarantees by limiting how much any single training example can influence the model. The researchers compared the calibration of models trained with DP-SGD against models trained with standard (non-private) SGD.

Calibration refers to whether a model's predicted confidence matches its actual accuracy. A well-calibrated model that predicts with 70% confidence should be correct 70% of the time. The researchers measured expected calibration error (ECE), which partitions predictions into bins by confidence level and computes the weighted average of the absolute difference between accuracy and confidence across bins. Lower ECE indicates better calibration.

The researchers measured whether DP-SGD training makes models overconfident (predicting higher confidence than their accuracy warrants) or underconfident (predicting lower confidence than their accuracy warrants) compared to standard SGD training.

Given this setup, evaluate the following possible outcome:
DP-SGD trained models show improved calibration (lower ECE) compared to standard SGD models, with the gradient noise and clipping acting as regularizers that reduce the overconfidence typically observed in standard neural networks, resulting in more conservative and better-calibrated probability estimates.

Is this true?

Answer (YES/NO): NO